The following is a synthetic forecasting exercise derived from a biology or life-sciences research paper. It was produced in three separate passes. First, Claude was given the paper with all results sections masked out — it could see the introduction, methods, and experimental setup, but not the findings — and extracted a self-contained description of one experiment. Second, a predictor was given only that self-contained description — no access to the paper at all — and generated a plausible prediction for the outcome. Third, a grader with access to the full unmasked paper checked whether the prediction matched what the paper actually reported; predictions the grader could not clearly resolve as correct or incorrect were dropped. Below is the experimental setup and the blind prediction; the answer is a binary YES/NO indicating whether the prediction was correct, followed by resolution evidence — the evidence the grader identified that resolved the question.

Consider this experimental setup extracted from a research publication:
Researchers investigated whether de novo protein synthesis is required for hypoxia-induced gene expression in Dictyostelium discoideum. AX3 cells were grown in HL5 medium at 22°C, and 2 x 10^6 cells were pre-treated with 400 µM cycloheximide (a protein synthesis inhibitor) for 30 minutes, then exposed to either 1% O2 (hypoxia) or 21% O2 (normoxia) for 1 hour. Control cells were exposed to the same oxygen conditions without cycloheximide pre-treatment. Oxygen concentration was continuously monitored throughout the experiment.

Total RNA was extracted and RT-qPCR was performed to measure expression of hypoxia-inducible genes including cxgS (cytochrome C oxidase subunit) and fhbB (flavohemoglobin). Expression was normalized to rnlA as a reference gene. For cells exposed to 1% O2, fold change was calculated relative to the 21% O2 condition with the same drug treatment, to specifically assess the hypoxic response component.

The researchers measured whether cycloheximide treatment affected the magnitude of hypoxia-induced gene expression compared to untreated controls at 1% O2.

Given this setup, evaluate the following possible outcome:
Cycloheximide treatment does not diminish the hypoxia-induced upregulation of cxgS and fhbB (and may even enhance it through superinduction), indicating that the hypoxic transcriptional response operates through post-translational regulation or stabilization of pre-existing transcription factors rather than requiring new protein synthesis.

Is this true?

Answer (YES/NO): YES